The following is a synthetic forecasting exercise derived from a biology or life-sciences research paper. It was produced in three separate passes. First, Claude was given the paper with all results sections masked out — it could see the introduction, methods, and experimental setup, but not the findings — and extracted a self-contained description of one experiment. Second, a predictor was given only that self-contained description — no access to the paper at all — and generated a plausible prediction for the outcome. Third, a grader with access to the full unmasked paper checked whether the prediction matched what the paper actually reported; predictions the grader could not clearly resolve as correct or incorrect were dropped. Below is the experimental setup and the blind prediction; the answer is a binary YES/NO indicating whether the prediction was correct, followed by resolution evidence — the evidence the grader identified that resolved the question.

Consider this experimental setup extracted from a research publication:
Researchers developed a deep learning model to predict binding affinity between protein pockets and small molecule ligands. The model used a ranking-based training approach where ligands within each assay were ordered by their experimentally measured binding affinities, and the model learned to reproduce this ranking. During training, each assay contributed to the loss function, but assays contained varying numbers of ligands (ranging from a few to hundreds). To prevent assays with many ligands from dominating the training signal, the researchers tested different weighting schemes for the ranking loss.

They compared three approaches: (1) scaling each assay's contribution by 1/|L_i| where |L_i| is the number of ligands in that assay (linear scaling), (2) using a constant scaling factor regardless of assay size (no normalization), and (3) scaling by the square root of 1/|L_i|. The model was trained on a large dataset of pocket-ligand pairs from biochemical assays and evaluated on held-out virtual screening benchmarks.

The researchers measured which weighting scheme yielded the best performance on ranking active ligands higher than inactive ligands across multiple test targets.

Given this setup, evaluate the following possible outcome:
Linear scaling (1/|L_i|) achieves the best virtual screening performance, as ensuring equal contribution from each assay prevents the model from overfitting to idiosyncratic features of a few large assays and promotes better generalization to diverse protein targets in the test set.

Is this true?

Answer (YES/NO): NO